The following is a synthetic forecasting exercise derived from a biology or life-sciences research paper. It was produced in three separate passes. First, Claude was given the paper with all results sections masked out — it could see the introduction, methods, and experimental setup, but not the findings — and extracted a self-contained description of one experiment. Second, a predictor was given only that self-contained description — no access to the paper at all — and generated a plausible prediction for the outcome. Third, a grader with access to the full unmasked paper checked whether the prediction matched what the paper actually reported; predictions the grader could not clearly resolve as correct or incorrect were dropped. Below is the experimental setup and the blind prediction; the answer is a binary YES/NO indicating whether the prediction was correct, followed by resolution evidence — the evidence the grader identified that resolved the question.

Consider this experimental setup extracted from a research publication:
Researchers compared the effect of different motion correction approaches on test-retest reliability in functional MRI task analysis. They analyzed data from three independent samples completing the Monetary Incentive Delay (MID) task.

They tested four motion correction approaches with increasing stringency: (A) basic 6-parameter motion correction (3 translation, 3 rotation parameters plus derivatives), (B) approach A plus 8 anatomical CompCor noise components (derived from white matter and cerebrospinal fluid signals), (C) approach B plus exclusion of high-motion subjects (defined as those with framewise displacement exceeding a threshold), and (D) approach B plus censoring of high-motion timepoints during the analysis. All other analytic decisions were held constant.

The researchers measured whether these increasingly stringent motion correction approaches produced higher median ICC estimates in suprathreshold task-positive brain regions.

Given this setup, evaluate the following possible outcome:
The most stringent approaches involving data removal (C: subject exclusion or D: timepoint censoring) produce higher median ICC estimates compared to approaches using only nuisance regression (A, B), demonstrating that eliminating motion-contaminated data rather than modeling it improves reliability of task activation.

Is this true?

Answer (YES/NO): NO